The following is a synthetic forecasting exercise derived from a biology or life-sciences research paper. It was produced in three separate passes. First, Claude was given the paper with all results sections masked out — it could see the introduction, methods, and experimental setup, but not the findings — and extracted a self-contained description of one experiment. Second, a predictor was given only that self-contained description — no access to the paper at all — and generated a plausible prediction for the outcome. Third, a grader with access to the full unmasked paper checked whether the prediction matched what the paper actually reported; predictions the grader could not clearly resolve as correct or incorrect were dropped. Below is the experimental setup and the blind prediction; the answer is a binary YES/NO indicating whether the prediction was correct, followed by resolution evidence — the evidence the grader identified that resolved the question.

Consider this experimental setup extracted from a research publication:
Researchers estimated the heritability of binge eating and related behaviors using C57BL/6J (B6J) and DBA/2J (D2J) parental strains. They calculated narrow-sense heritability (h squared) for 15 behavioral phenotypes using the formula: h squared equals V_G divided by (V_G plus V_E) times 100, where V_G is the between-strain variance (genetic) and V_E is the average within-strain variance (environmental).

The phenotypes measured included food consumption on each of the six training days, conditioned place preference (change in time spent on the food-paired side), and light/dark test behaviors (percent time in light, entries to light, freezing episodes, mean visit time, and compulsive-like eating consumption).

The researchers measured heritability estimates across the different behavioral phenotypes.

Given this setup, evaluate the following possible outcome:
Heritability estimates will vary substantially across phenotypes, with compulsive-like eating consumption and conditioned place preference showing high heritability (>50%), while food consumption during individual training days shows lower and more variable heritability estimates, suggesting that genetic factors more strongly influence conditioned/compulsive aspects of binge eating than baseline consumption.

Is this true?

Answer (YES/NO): NO